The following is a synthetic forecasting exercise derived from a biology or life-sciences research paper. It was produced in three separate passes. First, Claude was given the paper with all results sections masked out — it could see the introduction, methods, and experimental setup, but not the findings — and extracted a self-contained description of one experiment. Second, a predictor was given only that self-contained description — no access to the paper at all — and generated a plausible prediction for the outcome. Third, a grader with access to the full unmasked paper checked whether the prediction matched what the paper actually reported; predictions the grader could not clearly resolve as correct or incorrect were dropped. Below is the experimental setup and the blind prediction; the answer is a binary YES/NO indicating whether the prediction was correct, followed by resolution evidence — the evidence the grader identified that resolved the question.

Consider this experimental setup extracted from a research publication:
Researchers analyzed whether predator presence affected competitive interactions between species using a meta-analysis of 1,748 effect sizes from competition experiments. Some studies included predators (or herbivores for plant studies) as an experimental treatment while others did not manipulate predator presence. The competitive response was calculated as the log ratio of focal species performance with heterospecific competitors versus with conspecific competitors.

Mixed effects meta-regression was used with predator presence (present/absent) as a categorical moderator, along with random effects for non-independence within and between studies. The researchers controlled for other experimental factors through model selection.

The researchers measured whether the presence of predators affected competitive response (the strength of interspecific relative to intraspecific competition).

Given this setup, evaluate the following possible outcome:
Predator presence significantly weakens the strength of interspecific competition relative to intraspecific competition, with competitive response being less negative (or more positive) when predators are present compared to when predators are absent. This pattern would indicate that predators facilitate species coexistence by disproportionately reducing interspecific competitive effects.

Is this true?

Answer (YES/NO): NO